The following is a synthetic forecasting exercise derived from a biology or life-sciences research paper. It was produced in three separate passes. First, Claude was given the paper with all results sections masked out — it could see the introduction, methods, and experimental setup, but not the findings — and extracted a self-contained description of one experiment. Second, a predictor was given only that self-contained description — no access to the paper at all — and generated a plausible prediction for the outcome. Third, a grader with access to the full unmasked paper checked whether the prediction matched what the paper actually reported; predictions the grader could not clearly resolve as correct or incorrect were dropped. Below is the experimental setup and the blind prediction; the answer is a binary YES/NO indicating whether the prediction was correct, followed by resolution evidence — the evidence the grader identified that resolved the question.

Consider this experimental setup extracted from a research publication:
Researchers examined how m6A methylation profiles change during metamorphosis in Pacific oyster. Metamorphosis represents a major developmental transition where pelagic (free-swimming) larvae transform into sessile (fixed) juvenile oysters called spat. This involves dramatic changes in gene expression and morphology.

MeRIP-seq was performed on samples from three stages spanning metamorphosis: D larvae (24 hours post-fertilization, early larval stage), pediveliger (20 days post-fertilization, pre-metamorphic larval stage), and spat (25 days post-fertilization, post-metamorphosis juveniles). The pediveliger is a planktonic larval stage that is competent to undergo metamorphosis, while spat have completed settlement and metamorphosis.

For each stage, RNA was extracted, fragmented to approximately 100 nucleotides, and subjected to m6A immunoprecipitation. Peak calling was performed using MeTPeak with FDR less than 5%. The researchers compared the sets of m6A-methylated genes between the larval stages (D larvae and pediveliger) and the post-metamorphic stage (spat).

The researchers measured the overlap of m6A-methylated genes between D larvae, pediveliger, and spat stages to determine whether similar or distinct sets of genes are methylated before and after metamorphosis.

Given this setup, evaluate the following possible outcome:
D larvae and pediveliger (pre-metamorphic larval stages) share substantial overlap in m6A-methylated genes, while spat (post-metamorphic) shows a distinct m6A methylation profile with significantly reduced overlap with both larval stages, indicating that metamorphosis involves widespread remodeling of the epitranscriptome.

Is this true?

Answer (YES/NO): NO